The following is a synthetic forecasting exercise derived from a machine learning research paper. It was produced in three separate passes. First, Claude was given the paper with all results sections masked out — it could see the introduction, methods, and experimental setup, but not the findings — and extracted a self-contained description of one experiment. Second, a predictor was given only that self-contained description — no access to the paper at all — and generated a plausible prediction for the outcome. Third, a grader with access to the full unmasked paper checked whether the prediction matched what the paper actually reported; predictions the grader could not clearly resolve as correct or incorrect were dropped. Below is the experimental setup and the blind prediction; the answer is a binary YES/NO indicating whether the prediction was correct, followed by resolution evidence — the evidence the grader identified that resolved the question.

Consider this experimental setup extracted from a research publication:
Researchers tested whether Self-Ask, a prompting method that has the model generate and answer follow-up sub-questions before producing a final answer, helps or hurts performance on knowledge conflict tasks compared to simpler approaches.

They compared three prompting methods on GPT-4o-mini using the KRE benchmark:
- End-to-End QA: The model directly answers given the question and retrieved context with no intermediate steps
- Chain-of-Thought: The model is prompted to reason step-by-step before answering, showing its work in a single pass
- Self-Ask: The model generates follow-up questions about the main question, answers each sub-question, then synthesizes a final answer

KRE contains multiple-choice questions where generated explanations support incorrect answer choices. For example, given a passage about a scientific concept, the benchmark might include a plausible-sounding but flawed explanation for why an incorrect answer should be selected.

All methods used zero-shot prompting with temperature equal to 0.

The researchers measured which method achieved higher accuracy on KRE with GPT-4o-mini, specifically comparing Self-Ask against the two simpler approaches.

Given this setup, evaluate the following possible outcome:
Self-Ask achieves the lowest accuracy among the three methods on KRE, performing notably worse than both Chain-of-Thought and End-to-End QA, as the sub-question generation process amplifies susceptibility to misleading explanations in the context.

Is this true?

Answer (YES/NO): YES